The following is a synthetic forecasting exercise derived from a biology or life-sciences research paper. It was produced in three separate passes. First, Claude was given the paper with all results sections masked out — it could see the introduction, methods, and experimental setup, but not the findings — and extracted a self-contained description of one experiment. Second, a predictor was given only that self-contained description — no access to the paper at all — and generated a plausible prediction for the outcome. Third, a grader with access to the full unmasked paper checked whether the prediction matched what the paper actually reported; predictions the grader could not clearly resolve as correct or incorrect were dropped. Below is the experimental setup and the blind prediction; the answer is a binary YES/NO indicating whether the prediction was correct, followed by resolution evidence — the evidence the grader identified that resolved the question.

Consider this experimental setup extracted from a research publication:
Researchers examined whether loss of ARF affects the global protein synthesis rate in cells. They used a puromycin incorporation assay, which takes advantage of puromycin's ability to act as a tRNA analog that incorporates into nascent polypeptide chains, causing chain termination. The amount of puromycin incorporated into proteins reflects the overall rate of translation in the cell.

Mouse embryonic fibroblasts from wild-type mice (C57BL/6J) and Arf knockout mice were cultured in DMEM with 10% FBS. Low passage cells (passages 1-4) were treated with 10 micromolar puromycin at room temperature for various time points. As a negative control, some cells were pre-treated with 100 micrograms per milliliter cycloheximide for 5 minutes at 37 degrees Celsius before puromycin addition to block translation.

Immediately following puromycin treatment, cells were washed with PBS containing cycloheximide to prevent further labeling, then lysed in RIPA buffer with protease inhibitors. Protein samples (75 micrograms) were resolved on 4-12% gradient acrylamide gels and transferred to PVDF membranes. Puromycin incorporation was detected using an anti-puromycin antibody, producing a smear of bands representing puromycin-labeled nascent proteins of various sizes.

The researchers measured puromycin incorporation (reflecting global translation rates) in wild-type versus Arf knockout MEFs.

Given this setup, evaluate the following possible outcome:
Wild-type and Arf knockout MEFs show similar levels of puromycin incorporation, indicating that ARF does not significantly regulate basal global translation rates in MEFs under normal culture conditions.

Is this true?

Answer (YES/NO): NO